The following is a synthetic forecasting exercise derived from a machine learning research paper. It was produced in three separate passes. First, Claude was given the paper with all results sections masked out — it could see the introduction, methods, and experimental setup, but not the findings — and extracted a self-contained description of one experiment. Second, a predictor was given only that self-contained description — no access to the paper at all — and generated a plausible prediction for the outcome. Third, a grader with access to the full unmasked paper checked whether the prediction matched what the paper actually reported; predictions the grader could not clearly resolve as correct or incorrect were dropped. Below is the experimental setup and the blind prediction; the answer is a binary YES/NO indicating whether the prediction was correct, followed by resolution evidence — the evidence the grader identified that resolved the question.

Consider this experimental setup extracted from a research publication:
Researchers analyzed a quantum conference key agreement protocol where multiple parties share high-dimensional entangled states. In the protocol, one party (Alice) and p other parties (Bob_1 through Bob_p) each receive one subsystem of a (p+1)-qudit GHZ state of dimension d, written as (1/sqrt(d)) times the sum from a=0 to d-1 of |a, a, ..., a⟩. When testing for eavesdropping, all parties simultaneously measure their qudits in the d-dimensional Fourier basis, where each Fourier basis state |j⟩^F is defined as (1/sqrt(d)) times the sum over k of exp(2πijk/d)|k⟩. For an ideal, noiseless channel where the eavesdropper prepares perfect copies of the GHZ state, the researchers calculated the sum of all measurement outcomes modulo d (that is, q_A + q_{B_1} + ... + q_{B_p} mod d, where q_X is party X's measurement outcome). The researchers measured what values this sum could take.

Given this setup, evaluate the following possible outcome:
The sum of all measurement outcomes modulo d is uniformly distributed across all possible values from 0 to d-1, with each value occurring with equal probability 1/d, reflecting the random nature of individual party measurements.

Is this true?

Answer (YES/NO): NO